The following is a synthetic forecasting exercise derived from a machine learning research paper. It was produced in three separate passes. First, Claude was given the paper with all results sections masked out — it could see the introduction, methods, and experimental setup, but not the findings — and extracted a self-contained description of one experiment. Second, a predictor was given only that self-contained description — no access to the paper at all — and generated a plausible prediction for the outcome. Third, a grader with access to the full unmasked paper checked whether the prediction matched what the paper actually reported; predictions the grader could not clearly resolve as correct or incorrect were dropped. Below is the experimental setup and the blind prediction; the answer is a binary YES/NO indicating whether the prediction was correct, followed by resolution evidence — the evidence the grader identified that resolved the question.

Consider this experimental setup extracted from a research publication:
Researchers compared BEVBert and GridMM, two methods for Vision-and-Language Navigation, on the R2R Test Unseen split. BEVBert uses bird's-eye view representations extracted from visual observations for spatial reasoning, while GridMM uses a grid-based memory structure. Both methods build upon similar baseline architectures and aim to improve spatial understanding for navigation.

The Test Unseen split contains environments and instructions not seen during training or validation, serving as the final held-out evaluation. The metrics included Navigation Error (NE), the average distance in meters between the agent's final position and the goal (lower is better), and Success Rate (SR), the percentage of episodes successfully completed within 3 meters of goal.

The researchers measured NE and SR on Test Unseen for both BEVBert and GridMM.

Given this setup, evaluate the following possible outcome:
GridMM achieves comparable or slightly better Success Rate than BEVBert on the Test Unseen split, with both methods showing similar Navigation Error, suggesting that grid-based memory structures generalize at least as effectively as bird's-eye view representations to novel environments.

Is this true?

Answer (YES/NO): NO